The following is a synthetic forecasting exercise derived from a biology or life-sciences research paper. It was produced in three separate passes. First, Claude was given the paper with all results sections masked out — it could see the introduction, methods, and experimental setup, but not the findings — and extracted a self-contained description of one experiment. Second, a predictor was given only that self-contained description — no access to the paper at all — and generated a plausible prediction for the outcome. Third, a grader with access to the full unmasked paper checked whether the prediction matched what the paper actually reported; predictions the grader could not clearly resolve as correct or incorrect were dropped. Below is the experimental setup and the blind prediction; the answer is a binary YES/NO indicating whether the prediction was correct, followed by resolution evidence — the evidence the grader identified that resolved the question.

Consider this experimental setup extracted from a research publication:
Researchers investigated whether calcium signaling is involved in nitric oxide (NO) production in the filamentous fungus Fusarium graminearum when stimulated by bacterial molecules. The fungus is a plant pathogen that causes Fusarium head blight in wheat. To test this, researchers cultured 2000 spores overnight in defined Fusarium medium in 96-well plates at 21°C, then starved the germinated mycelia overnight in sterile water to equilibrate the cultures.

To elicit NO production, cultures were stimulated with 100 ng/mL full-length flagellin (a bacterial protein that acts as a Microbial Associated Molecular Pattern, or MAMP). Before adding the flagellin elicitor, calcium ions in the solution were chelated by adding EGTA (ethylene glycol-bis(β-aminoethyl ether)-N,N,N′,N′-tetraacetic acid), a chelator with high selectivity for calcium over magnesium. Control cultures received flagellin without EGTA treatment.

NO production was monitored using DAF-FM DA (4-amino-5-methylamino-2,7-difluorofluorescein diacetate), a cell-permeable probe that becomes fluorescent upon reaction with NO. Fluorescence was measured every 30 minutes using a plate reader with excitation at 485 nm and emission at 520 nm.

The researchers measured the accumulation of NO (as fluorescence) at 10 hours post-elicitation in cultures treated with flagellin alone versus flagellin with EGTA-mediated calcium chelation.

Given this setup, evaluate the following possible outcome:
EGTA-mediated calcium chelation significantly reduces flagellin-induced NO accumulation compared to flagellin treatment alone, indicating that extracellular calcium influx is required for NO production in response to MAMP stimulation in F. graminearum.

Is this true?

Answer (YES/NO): NO